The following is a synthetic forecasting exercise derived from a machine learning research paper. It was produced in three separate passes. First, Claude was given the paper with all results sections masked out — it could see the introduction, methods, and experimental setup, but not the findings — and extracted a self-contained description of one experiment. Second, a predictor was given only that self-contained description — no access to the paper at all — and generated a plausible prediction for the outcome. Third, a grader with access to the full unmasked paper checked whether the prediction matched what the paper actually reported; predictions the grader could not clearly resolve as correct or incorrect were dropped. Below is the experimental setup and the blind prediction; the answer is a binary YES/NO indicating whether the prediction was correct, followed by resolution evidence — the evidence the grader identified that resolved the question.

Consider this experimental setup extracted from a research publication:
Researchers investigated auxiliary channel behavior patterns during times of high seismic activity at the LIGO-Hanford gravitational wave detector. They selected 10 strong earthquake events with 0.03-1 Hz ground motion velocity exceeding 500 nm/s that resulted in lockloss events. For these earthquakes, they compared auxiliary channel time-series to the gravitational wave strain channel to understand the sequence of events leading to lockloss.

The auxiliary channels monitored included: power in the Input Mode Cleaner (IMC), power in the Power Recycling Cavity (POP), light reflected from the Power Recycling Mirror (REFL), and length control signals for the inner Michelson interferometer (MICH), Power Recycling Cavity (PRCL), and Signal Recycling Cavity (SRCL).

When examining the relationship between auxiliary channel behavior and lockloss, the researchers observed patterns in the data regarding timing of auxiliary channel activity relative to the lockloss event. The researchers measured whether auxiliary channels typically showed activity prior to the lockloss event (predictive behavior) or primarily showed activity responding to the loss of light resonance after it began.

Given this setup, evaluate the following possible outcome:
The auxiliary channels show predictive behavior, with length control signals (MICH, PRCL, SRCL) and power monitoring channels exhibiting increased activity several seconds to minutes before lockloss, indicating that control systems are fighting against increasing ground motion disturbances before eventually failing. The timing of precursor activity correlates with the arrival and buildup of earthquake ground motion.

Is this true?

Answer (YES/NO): NO